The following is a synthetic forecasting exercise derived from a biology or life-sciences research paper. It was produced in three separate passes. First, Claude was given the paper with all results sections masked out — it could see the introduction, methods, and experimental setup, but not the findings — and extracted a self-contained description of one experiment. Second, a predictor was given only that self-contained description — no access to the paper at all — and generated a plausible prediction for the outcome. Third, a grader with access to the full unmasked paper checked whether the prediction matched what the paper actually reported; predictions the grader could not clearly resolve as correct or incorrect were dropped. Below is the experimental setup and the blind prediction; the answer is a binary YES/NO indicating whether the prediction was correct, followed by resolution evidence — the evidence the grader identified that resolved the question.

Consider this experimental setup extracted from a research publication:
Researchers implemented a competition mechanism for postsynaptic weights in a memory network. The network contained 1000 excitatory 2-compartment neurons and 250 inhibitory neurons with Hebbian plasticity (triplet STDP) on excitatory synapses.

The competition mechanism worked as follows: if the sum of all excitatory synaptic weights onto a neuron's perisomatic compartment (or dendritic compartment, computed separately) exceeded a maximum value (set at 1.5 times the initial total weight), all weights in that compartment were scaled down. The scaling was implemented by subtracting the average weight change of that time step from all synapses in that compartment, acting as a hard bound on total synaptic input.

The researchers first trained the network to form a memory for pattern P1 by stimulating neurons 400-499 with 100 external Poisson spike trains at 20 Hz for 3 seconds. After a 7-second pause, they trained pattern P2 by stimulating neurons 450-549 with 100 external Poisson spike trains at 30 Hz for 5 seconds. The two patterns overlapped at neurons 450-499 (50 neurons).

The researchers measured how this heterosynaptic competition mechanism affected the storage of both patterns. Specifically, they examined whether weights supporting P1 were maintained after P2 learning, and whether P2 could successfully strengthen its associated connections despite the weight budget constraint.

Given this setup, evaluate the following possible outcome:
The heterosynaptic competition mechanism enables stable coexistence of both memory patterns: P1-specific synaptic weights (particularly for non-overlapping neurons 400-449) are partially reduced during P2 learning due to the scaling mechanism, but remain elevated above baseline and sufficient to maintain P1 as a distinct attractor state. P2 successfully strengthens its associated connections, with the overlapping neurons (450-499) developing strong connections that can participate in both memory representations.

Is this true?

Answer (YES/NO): NO